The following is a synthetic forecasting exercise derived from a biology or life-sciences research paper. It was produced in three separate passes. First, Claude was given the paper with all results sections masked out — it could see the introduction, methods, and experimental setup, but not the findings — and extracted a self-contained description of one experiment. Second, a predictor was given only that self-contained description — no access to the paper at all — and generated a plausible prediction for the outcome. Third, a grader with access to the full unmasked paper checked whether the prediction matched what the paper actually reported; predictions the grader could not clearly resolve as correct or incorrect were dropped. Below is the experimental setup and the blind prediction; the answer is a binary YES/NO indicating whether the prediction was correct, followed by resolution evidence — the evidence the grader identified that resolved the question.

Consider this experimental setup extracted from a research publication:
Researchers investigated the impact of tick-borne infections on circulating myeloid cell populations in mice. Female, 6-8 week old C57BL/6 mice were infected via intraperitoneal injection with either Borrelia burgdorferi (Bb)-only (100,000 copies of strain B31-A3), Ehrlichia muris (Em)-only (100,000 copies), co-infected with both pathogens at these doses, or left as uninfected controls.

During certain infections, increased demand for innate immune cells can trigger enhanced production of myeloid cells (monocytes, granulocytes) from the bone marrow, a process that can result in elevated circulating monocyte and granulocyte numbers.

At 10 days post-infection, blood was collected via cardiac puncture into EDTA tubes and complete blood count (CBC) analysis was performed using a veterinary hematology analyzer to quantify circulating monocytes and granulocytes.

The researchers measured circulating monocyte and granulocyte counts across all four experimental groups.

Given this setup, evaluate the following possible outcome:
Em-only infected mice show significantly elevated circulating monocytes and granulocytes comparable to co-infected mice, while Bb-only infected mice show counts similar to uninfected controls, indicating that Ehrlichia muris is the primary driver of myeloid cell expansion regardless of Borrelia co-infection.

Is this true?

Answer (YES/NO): NO